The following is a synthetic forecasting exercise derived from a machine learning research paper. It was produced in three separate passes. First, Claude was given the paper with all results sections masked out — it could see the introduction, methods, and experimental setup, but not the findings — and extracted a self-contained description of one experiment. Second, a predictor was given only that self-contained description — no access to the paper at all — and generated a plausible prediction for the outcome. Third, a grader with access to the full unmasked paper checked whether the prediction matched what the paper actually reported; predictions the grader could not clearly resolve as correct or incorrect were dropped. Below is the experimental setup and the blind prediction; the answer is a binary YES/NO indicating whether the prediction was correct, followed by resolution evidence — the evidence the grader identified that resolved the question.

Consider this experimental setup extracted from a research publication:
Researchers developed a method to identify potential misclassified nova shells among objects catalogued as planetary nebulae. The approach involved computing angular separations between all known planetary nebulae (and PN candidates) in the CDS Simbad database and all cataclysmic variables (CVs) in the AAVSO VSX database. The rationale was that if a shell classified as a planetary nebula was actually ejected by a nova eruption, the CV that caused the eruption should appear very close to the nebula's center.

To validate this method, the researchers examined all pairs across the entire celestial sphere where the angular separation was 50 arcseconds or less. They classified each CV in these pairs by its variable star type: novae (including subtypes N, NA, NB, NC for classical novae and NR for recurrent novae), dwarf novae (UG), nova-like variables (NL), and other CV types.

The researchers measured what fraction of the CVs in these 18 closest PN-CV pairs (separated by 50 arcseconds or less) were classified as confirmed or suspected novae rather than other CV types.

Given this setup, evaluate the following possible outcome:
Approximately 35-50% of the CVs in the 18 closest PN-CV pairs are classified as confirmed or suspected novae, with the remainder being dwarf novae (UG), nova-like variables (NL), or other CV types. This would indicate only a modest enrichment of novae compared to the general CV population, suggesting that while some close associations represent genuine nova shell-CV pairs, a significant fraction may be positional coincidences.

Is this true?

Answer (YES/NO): NO